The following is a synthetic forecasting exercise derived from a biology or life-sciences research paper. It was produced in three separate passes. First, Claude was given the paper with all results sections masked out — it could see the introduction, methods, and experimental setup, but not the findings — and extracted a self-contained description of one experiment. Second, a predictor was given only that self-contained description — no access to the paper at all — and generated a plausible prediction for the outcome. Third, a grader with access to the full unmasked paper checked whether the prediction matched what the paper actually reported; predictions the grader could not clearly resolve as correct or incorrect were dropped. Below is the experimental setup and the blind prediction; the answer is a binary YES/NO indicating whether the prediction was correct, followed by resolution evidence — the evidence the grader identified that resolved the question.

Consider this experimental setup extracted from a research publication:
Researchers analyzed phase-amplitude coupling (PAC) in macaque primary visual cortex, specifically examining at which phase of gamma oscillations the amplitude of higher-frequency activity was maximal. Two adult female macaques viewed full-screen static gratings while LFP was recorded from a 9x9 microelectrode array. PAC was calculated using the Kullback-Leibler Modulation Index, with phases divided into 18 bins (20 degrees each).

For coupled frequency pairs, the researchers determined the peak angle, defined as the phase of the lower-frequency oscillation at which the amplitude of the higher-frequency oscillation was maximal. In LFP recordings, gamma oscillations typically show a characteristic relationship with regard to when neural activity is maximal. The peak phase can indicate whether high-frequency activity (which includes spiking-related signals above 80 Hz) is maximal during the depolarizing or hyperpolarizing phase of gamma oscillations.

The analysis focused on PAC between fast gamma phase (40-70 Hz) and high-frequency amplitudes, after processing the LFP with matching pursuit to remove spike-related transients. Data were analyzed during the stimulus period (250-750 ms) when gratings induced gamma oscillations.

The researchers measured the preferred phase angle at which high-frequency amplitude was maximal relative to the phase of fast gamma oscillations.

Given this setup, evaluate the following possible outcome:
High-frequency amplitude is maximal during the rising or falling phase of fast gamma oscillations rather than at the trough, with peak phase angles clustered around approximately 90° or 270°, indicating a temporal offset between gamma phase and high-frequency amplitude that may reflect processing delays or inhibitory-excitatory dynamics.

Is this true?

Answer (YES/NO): NO